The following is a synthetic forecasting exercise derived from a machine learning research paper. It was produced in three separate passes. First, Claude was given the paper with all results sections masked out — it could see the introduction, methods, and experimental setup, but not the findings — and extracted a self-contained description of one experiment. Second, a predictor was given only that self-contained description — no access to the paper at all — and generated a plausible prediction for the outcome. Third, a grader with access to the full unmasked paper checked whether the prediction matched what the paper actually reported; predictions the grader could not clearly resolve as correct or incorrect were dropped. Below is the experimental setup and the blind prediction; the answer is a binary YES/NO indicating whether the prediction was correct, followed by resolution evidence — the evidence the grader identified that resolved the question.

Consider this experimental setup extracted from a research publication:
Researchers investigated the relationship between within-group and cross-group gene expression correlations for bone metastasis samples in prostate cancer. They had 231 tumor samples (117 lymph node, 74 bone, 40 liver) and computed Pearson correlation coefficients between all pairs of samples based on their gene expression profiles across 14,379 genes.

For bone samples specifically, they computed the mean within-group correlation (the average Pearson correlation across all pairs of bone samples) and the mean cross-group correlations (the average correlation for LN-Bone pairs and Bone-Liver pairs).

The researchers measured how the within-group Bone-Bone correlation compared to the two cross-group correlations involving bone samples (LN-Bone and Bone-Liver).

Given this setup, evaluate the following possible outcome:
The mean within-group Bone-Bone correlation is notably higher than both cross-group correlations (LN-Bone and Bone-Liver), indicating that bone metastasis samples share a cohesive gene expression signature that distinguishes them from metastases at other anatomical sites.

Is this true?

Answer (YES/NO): NO